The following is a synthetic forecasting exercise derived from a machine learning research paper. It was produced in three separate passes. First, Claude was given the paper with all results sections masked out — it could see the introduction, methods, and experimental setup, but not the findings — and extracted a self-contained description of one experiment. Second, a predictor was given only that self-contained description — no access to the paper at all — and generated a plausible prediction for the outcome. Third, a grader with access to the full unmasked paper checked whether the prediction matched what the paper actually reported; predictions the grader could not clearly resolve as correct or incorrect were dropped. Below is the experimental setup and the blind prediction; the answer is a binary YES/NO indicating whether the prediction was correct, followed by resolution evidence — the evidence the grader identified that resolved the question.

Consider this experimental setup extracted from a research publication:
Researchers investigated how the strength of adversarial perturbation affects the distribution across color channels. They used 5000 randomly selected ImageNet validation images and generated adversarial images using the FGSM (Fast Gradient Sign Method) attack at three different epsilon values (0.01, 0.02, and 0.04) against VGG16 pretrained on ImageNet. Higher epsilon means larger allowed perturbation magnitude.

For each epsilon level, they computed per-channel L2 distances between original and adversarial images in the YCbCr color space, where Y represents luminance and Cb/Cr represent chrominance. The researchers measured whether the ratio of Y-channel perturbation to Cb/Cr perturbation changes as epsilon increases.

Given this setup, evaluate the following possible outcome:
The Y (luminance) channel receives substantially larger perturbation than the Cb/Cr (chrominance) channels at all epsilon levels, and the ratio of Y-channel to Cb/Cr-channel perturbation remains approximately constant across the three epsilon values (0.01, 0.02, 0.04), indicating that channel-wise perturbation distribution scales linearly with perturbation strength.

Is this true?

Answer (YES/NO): NO